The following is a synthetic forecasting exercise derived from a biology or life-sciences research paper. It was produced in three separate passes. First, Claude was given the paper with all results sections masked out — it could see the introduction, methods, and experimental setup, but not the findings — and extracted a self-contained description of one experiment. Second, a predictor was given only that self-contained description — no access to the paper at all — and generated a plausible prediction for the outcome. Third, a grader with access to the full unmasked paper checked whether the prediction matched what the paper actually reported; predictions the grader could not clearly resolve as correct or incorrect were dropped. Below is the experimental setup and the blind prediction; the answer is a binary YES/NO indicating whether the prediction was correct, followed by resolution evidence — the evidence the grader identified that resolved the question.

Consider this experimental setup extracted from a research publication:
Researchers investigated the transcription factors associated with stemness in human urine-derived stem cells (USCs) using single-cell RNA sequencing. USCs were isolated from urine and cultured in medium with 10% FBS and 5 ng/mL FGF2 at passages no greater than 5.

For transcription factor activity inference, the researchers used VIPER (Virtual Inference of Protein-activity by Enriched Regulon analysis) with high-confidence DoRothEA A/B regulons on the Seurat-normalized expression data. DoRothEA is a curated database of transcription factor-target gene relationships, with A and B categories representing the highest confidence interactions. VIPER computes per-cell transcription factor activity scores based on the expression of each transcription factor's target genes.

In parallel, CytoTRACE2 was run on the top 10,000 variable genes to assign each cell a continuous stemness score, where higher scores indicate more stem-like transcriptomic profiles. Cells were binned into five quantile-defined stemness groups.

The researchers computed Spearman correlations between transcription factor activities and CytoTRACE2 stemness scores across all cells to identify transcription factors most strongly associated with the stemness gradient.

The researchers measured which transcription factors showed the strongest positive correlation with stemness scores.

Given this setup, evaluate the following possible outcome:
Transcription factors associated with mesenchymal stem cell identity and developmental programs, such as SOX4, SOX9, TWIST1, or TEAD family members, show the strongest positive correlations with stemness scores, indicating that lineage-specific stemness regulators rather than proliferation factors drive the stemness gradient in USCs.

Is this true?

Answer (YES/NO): NO